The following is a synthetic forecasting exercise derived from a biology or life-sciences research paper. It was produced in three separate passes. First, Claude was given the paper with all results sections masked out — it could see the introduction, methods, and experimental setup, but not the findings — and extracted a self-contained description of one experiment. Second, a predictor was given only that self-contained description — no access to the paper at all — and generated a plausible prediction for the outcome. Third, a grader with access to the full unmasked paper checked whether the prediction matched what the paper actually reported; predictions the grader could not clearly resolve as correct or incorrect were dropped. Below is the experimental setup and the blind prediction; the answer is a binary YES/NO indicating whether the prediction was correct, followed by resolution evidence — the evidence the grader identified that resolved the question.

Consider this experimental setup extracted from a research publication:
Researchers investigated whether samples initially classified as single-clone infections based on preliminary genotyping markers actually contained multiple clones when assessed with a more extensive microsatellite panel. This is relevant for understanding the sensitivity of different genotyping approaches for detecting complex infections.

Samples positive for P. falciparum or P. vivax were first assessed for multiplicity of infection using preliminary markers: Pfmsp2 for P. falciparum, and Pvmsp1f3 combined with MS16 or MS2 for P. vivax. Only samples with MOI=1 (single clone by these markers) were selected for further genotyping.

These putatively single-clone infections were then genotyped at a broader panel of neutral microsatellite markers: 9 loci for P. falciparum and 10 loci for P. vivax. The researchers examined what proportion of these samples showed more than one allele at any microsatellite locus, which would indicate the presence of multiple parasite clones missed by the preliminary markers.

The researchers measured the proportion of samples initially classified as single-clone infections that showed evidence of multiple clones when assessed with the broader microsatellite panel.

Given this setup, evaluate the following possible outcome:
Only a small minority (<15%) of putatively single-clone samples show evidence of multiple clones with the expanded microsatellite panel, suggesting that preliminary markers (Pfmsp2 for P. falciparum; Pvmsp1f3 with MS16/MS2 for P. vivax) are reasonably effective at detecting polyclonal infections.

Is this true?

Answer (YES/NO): NO